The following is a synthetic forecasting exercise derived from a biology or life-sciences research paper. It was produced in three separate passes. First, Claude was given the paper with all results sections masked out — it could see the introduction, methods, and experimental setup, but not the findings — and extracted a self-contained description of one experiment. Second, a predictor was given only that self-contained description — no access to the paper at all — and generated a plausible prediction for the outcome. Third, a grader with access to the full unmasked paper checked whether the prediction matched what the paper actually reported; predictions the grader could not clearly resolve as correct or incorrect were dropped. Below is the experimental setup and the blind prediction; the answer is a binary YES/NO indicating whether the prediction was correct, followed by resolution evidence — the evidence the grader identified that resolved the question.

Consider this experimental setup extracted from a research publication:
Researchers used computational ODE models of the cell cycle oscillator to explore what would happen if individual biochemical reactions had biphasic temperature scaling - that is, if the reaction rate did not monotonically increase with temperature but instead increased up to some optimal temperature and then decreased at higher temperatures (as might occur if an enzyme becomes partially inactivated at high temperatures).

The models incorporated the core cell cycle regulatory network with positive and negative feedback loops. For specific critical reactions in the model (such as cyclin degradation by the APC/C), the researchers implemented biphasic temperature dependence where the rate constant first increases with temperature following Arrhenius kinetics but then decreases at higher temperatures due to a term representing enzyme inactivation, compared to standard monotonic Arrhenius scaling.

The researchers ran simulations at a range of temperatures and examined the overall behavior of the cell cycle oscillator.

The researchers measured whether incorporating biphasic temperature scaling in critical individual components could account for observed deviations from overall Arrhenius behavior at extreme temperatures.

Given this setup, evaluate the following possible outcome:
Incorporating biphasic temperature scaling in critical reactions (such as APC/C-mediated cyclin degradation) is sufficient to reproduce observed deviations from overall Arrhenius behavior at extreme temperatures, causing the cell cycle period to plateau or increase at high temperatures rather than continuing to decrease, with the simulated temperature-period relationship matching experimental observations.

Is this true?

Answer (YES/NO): NO